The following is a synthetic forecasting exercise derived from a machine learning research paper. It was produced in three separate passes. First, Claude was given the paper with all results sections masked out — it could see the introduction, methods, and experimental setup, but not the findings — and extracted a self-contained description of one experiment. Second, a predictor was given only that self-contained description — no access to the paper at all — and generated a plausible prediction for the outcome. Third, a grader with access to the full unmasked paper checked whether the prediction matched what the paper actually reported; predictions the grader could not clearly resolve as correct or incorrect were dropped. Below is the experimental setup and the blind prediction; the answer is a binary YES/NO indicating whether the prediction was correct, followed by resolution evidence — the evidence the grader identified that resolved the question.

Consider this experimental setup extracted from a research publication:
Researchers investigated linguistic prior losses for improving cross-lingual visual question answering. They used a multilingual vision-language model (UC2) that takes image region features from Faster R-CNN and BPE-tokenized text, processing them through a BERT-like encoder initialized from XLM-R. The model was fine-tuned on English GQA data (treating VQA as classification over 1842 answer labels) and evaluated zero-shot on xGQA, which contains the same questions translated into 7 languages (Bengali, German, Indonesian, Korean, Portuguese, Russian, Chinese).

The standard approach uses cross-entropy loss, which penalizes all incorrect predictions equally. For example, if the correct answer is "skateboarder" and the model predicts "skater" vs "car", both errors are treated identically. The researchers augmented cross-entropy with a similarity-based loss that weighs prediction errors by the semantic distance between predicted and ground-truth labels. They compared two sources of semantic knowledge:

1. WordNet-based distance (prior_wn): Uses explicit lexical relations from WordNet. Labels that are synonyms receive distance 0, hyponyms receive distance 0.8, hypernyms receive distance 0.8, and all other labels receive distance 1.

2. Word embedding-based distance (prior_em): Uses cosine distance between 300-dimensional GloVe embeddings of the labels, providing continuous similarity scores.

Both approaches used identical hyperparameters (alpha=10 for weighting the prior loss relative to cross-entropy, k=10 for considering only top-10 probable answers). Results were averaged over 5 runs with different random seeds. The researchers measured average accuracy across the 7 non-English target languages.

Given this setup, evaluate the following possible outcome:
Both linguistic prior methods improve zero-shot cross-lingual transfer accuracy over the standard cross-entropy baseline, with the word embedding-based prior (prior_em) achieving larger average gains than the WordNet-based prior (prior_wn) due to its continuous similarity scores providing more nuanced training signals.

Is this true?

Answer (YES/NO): YES